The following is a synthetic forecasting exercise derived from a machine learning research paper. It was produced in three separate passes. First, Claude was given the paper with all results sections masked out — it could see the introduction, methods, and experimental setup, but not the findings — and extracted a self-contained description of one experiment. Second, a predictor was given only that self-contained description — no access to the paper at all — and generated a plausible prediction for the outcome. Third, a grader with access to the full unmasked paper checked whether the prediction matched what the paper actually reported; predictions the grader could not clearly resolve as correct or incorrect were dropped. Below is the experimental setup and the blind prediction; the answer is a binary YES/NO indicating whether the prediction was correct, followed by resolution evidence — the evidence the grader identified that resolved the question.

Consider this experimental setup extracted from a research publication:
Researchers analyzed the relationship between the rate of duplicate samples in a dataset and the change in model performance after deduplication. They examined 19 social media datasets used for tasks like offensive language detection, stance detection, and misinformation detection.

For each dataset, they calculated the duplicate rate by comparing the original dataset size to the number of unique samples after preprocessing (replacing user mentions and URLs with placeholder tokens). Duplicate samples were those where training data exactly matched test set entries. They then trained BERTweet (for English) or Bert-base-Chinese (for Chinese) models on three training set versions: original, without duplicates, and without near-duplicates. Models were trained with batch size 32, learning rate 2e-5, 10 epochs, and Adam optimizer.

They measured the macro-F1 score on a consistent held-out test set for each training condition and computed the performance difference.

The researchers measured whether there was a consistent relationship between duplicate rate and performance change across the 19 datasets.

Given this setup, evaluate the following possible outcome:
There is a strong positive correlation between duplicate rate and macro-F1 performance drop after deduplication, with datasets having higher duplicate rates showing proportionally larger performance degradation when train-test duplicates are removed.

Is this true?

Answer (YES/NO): NO